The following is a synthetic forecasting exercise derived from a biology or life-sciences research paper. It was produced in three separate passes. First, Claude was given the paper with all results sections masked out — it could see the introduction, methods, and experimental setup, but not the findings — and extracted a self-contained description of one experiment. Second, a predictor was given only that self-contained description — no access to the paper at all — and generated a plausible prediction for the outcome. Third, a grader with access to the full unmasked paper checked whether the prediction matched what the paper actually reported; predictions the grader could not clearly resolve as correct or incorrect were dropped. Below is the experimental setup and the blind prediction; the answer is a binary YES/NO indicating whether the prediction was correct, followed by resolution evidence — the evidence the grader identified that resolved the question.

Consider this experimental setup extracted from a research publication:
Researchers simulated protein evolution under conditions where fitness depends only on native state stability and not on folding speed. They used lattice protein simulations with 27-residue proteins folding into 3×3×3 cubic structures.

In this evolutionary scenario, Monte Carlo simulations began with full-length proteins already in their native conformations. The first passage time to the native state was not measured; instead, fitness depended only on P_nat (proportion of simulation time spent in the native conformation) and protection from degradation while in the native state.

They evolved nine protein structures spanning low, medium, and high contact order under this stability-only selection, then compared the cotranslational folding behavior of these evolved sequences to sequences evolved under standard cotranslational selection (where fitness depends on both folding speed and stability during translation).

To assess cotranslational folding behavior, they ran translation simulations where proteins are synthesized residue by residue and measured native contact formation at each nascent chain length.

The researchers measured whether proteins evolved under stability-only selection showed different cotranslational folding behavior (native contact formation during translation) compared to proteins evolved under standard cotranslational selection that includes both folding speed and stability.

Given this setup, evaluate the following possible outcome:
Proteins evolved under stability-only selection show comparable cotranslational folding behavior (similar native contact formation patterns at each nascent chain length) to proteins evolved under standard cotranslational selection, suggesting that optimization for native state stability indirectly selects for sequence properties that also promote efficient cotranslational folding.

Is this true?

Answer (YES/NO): NO